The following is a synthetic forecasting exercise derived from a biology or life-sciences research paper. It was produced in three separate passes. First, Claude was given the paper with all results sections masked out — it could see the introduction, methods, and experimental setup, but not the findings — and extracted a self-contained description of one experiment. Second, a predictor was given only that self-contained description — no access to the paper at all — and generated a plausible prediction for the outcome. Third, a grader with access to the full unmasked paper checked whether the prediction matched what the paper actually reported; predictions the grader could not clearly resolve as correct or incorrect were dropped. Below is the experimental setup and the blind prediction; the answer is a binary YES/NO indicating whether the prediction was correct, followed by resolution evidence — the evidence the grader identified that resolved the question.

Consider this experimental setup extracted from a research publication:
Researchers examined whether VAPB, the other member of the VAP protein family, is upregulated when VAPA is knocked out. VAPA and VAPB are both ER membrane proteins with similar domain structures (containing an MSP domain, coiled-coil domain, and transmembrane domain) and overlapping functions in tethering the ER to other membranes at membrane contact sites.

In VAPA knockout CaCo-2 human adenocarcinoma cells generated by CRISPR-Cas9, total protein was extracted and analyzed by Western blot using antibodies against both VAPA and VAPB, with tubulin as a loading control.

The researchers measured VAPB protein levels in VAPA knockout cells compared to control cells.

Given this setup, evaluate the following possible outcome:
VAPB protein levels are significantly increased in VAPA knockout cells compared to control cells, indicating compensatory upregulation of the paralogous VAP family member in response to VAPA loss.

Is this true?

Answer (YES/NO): NO